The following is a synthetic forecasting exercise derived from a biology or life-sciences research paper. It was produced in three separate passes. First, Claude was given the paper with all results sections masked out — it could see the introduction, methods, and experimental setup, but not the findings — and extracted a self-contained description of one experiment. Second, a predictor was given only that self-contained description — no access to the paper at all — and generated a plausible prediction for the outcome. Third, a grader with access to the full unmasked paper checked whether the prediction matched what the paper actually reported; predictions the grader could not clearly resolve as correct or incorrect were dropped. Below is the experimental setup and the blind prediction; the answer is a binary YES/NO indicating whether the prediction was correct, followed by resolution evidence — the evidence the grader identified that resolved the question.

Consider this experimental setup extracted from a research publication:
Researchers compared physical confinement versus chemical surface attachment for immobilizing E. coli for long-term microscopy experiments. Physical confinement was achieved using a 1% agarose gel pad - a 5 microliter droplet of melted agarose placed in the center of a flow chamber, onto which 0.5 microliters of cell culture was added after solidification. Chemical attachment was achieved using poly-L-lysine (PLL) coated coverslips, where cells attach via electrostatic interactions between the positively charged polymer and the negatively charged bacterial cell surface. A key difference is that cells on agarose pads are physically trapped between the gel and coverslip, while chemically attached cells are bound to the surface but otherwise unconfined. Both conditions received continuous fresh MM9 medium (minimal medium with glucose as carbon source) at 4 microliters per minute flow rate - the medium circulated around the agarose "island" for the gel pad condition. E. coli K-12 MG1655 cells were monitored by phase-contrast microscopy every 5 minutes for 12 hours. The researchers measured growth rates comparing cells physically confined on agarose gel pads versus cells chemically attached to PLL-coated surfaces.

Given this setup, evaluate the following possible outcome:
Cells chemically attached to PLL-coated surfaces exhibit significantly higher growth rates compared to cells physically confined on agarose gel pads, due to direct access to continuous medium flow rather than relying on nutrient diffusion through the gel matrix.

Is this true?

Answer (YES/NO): NO